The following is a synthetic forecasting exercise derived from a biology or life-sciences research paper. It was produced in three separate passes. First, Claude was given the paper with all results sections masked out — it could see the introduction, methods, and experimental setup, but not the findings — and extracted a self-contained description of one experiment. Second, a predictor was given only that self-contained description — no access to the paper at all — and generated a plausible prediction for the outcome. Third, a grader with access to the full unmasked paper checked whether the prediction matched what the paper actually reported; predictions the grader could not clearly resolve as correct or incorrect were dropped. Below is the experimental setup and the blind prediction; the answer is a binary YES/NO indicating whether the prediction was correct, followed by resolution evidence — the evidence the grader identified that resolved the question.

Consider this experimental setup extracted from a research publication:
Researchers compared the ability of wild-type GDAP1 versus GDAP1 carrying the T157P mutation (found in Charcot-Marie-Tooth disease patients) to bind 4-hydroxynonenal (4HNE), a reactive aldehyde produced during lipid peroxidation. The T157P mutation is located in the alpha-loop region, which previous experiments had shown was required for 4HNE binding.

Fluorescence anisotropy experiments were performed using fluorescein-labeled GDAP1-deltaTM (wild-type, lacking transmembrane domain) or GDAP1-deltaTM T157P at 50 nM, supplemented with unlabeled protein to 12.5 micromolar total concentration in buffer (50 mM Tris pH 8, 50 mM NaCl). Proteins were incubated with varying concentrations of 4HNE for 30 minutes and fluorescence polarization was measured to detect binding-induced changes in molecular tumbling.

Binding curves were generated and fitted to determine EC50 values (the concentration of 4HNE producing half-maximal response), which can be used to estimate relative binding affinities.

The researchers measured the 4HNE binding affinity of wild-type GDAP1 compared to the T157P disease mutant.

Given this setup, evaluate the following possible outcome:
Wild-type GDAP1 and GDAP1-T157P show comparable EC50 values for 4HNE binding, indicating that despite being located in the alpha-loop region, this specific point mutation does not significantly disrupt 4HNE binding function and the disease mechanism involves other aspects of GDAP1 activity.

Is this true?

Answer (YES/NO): NO